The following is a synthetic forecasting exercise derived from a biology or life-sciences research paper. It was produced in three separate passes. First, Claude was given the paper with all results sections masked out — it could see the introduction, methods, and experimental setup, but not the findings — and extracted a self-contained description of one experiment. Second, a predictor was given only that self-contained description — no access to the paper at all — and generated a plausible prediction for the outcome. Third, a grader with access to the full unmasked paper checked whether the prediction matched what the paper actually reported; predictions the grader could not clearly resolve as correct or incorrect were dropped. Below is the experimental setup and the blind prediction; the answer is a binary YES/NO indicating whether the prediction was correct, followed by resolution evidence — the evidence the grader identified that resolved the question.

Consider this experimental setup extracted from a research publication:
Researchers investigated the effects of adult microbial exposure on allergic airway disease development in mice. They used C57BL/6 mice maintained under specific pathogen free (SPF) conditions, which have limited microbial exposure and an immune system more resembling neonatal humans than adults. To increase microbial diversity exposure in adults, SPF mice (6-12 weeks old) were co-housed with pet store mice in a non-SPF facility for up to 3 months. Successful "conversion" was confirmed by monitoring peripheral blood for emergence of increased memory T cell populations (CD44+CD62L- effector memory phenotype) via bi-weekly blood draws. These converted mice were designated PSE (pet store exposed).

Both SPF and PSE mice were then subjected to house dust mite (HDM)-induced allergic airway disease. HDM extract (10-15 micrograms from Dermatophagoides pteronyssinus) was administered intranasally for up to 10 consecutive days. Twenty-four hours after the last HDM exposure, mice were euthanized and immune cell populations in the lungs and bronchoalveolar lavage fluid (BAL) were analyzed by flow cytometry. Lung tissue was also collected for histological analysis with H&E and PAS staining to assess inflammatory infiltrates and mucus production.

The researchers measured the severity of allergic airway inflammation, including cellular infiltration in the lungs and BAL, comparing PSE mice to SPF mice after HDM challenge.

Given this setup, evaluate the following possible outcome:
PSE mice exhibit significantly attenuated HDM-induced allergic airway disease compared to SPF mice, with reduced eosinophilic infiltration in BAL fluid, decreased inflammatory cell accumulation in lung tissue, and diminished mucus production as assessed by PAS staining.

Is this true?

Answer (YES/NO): NO